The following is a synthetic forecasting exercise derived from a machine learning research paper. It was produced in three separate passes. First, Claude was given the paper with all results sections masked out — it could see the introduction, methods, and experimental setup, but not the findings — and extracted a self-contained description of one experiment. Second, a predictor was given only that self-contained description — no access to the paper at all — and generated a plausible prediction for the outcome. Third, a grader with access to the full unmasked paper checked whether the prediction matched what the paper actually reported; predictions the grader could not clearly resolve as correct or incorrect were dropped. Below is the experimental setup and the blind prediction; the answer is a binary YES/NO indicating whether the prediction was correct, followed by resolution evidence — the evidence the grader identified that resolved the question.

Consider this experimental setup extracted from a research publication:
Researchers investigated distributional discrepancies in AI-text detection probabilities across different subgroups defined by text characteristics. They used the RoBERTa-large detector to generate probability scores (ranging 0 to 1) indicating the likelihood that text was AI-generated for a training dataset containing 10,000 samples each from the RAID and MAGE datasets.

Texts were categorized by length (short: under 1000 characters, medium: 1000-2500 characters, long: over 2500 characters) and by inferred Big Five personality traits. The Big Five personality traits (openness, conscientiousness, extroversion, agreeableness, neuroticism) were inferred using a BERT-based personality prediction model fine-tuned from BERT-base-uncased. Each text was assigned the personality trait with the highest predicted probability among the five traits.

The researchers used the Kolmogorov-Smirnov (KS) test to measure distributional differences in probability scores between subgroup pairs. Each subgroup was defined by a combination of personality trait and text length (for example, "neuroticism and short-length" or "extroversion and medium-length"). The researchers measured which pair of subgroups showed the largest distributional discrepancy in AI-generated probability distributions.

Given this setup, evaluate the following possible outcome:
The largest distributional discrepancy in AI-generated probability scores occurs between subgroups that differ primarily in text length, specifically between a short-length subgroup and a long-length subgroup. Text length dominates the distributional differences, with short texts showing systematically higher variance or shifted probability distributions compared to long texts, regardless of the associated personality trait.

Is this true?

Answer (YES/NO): NO